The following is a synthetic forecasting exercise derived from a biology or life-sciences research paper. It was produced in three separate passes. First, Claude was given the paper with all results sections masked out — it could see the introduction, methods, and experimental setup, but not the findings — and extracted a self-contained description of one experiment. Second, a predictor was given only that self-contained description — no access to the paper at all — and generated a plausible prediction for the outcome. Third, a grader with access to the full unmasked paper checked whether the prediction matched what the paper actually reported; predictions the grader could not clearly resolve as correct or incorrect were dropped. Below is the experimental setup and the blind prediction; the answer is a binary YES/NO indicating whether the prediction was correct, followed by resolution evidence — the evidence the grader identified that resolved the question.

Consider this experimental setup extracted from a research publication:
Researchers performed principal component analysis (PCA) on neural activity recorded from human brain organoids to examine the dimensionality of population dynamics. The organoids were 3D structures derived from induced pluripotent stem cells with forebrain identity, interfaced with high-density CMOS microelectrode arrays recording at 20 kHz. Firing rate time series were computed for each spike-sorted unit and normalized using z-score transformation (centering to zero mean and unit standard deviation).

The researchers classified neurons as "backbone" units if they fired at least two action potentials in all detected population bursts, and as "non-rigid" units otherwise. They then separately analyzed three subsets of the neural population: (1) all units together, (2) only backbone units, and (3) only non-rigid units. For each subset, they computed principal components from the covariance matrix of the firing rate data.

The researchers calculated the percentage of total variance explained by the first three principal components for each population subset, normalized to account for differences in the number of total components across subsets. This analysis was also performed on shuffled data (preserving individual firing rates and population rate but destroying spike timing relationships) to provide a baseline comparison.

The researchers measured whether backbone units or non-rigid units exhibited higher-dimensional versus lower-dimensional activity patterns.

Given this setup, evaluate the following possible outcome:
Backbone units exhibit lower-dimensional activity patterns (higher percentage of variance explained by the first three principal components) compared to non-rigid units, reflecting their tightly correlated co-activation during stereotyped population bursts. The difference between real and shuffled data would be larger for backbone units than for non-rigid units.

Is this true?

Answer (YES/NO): YES